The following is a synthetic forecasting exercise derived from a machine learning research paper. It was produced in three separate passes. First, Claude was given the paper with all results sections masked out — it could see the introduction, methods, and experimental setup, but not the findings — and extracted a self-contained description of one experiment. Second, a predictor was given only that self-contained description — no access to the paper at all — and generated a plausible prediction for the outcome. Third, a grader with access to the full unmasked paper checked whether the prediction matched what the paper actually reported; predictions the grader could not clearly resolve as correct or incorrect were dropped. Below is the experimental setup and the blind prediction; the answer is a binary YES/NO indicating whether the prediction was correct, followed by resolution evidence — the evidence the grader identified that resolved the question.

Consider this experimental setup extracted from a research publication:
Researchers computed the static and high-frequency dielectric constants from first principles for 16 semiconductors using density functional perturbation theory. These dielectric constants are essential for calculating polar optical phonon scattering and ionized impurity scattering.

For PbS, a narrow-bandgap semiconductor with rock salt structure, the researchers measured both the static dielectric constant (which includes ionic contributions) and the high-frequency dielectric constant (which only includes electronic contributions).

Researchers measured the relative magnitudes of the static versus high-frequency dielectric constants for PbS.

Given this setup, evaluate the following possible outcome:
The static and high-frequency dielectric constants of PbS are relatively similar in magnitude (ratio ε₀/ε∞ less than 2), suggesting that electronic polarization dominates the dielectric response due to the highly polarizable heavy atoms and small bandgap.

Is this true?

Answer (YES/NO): NO